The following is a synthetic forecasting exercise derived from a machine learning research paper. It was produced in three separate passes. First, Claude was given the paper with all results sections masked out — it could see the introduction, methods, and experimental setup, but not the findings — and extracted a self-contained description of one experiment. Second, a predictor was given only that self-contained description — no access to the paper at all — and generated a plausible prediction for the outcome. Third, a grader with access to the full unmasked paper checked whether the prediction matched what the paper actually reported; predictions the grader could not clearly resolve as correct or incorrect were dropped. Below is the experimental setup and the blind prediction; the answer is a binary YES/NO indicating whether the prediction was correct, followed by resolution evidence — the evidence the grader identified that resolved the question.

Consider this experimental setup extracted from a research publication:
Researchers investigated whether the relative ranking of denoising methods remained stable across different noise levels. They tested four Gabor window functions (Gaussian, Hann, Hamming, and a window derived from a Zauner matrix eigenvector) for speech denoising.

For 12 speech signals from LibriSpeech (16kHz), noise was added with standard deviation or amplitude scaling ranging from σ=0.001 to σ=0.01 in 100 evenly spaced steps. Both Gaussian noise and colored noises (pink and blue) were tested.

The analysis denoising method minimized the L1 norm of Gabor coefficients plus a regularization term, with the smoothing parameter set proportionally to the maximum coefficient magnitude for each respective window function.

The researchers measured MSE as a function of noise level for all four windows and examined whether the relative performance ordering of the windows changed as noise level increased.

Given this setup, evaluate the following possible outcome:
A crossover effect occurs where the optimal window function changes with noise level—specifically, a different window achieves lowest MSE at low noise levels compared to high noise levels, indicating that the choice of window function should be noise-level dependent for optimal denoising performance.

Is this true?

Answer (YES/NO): NO